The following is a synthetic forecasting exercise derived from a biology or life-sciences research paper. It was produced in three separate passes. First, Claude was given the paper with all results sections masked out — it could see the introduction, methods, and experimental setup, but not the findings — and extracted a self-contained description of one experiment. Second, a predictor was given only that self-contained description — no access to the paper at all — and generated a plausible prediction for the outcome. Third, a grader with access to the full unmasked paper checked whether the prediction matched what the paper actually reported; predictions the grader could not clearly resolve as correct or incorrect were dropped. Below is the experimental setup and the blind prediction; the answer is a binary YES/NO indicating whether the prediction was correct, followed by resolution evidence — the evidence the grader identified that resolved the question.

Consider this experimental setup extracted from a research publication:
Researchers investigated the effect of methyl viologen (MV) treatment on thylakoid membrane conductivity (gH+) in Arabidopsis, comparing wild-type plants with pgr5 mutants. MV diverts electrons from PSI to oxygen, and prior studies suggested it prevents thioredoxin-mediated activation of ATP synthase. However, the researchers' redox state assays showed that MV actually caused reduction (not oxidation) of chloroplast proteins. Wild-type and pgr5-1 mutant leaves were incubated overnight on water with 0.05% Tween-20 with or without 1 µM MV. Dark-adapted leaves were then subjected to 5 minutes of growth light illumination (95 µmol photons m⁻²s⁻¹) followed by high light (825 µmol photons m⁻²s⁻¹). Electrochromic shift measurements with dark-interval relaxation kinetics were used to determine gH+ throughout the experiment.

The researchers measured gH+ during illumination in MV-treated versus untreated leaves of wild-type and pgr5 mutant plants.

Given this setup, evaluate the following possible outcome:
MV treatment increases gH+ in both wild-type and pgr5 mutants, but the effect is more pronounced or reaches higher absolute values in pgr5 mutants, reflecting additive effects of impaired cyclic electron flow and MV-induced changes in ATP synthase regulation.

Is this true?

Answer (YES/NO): NO